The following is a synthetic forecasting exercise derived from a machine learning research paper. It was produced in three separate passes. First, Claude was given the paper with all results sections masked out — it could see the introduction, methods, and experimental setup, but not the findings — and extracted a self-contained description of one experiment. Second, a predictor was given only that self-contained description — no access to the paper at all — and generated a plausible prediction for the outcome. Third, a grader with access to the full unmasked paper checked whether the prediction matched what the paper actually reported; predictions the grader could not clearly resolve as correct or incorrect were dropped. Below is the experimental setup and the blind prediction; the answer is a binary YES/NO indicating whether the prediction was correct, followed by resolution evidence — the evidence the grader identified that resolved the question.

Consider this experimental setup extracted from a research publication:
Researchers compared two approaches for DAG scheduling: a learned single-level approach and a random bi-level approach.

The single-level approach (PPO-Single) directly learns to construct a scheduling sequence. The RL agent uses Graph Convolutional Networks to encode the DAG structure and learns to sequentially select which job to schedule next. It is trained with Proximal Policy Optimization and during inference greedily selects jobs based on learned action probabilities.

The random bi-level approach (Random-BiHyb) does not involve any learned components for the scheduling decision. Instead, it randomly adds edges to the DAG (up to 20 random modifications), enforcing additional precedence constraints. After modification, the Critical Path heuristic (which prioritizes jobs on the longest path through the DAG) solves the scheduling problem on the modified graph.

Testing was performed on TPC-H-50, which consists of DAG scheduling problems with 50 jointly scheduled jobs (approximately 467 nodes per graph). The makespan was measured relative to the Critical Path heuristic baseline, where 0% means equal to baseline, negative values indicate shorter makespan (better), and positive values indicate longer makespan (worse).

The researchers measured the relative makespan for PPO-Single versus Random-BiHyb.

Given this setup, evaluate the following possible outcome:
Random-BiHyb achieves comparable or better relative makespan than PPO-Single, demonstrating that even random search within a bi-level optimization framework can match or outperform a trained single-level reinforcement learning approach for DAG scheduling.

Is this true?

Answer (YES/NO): YES